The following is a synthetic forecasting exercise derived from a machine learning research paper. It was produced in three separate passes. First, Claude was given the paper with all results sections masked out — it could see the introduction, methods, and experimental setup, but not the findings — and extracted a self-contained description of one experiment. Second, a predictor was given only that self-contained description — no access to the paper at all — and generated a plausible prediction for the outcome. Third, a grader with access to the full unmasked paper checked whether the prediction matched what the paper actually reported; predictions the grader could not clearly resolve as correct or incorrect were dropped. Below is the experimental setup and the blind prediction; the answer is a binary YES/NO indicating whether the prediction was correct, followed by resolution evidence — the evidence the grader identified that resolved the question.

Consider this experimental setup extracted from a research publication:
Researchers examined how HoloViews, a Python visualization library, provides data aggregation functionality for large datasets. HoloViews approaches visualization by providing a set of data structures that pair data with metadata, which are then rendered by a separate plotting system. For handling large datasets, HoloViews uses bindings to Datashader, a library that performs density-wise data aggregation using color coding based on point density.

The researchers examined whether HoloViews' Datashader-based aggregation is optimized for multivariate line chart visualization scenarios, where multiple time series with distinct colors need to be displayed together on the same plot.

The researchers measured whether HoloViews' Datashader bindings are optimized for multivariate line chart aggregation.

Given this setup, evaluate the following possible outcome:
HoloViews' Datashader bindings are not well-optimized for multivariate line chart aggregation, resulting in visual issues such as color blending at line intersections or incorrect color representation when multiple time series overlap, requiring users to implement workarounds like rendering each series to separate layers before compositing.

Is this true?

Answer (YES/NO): NO